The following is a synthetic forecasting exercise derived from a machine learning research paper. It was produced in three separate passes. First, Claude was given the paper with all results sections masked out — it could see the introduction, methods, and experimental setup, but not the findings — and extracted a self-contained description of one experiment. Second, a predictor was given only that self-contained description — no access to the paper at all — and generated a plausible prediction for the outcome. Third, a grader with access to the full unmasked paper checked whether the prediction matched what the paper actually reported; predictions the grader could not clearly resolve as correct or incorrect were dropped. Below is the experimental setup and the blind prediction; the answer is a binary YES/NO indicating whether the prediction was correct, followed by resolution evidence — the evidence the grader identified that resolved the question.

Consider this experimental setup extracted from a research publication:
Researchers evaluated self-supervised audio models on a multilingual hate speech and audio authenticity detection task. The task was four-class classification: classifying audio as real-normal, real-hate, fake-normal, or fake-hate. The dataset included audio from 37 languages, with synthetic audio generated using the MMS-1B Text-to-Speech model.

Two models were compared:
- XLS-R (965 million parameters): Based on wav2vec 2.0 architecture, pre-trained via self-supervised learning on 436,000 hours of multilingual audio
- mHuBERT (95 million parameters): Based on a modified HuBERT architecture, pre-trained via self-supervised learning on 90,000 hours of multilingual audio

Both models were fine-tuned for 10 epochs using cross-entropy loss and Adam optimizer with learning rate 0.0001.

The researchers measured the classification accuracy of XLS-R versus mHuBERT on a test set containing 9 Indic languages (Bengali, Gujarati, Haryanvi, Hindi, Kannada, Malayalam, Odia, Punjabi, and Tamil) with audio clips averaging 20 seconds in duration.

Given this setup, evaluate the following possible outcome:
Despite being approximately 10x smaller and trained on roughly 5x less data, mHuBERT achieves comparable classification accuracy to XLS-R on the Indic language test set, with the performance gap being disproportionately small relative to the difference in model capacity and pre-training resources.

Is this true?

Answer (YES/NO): NO